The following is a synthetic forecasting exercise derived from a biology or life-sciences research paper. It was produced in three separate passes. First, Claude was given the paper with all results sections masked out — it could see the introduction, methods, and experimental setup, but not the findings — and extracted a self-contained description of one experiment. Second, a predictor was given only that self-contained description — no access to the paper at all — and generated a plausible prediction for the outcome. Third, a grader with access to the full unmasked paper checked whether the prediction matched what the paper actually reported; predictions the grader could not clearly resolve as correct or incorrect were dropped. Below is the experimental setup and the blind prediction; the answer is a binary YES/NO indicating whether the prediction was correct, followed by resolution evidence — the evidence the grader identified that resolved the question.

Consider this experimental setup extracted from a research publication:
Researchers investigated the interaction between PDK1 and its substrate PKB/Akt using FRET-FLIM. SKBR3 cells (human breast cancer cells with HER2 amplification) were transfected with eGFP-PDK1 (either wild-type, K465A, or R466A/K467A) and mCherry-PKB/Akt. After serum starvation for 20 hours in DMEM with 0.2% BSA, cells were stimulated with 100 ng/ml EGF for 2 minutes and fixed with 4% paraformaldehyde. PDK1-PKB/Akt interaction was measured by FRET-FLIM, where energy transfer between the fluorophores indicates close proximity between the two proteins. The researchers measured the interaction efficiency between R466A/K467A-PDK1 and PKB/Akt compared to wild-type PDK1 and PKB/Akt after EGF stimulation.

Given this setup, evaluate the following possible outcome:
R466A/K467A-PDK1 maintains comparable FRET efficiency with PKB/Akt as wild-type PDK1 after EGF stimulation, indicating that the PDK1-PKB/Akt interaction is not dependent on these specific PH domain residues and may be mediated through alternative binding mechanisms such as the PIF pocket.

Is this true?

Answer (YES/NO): NO